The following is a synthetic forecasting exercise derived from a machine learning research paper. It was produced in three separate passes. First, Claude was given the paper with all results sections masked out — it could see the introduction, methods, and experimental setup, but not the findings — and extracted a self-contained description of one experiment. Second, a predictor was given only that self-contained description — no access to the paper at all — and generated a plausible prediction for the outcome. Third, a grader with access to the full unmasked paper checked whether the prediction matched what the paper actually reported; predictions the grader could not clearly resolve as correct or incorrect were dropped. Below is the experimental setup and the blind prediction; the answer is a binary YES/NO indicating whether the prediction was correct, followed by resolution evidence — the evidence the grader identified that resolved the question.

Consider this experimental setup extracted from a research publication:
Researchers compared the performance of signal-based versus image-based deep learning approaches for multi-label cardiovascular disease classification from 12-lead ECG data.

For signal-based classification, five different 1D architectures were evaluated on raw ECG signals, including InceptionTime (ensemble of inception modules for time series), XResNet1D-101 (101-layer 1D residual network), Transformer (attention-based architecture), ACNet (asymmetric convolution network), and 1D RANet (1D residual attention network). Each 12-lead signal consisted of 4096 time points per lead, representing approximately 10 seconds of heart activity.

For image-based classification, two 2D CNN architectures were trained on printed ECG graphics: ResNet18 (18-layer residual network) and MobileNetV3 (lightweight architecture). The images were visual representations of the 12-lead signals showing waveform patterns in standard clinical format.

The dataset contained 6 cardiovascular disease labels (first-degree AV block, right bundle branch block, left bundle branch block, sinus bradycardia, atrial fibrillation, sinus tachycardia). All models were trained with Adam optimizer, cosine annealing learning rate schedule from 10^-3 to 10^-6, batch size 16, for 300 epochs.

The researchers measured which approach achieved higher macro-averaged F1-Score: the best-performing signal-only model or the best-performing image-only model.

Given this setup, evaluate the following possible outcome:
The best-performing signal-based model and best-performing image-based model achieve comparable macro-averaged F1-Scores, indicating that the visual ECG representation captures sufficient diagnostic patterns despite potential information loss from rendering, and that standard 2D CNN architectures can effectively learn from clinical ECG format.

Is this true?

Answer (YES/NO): YES